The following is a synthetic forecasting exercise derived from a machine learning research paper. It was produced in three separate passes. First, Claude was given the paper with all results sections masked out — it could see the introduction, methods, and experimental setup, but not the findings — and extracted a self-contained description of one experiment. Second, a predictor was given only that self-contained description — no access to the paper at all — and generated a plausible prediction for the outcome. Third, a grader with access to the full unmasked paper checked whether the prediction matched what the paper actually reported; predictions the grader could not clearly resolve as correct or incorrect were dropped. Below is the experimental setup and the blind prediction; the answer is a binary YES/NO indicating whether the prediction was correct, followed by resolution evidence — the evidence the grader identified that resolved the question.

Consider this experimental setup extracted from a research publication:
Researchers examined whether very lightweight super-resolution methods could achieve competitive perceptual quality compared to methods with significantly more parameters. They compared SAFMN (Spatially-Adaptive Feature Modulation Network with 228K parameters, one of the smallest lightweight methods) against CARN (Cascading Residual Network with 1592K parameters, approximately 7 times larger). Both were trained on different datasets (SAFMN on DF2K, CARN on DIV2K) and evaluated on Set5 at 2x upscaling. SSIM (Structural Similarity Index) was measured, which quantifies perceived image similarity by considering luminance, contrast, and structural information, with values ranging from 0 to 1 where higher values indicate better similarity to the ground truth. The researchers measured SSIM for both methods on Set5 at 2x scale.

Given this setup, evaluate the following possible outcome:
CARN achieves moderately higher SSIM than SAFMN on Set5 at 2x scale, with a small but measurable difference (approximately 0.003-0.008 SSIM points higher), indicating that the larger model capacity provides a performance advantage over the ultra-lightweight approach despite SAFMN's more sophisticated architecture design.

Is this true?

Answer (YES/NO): NO